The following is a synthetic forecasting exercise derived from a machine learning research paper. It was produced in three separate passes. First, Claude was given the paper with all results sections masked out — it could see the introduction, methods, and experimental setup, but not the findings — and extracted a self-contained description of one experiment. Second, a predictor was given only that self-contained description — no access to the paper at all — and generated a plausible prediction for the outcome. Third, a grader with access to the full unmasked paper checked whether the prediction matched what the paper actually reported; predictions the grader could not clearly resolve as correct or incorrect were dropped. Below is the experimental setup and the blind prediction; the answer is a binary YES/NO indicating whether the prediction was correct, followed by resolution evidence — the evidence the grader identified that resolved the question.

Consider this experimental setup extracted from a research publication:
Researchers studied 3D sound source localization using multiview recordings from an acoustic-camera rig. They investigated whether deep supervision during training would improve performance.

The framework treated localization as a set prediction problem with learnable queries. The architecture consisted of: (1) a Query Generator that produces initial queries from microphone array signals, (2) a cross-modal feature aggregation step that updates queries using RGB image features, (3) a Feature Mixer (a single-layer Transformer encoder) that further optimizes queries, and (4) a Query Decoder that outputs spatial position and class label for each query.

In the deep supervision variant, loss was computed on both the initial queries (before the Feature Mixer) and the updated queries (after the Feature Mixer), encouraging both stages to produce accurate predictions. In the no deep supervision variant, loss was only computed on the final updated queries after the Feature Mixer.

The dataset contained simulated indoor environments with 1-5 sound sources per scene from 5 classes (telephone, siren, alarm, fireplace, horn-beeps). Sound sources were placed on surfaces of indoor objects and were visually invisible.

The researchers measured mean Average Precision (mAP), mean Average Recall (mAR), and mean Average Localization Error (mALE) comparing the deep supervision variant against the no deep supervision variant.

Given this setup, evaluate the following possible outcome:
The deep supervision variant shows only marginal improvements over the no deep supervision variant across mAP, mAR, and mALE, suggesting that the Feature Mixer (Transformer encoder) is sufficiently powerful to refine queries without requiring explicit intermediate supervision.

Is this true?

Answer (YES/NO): NO